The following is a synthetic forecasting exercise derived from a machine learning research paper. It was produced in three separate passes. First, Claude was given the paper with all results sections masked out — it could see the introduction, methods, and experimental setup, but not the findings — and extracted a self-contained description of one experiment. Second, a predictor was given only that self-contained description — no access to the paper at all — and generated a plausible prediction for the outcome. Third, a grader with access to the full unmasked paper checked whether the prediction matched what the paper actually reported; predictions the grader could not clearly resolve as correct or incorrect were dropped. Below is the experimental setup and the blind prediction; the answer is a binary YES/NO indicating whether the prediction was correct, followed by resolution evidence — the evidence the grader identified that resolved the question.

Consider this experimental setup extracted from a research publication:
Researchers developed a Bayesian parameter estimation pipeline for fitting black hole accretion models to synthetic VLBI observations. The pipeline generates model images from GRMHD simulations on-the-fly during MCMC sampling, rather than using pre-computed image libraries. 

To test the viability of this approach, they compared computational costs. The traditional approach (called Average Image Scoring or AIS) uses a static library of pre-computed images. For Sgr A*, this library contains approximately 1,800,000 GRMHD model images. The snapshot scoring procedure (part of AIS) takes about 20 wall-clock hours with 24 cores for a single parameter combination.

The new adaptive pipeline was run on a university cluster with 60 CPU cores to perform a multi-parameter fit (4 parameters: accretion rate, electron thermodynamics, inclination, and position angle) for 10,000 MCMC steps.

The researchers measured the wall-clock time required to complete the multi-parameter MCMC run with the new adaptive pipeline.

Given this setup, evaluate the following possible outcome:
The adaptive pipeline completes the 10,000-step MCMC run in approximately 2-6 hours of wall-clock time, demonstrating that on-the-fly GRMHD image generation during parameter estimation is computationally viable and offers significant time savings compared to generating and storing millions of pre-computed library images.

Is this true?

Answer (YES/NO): NO